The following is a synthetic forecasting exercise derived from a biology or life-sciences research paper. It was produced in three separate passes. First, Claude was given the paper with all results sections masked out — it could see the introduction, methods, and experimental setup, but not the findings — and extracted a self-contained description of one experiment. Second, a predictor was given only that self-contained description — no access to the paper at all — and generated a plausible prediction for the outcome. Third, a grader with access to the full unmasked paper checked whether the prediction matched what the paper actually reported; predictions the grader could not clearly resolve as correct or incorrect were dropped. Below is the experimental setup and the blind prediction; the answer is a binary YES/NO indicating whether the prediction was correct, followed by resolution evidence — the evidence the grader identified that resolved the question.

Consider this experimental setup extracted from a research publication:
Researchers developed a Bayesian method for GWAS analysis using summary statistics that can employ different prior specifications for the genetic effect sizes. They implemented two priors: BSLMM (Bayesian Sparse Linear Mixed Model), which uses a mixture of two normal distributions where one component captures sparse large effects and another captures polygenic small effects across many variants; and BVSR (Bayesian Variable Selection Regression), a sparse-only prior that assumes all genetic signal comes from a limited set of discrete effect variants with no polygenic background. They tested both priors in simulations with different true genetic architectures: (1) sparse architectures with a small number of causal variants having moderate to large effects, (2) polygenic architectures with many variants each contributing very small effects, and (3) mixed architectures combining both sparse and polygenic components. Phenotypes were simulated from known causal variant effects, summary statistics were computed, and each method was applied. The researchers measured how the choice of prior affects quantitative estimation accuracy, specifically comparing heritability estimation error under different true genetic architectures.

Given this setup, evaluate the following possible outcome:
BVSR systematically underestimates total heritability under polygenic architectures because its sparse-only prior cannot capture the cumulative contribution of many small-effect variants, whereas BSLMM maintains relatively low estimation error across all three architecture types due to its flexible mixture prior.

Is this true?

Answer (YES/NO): NO